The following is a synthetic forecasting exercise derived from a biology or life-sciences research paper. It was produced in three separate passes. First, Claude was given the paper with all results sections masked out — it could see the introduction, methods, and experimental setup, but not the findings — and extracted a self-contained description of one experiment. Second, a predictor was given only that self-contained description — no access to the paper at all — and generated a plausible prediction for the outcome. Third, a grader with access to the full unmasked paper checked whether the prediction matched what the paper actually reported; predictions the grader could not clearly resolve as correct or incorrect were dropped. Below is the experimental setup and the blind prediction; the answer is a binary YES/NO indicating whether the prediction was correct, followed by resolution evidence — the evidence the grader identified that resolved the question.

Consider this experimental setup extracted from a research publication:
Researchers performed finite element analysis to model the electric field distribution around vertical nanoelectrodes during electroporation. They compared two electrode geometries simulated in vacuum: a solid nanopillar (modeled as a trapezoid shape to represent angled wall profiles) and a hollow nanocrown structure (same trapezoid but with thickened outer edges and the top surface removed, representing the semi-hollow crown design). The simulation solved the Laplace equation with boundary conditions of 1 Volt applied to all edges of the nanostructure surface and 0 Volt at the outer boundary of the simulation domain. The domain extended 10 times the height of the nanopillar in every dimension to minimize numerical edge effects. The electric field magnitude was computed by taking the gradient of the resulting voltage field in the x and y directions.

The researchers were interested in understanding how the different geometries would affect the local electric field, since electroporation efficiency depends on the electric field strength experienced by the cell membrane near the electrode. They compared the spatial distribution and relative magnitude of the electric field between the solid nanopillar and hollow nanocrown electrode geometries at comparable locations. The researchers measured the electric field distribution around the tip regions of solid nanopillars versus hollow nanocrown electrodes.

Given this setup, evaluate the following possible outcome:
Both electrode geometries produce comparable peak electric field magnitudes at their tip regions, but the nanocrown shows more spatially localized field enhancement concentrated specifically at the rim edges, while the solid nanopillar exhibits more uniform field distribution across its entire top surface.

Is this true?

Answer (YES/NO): NO